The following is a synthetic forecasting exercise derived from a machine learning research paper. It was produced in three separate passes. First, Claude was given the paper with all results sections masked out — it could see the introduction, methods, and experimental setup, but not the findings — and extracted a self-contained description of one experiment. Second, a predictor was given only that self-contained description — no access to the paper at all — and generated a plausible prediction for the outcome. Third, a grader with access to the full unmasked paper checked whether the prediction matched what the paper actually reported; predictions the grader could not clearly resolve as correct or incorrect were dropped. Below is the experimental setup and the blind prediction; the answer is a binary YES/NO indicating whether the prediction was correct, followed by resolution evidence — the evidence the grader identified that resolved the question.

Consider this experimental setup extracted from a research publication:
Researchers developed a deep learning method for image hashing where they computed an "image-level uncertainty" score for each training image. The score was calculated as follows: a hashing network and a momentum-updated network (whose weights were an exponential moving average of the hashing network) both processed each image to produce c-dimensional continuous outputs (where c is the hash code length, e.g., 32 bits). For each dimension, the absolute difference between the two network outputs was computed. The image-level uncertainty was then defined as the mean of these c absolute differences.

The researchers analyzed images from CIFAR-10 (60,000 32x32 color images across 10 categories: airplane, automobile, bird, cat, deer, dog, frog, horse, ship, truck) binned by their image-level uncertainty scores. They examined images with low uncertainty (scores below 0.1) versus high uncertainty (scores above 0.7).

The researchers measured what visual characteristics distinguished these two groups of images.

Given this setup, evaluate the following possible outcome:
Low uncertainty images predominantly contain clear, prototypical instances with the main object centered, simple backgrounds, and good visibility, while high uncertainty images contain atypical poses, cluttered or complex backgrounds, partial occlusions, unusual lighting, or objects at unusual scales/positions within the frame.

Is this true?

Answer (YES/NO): YES